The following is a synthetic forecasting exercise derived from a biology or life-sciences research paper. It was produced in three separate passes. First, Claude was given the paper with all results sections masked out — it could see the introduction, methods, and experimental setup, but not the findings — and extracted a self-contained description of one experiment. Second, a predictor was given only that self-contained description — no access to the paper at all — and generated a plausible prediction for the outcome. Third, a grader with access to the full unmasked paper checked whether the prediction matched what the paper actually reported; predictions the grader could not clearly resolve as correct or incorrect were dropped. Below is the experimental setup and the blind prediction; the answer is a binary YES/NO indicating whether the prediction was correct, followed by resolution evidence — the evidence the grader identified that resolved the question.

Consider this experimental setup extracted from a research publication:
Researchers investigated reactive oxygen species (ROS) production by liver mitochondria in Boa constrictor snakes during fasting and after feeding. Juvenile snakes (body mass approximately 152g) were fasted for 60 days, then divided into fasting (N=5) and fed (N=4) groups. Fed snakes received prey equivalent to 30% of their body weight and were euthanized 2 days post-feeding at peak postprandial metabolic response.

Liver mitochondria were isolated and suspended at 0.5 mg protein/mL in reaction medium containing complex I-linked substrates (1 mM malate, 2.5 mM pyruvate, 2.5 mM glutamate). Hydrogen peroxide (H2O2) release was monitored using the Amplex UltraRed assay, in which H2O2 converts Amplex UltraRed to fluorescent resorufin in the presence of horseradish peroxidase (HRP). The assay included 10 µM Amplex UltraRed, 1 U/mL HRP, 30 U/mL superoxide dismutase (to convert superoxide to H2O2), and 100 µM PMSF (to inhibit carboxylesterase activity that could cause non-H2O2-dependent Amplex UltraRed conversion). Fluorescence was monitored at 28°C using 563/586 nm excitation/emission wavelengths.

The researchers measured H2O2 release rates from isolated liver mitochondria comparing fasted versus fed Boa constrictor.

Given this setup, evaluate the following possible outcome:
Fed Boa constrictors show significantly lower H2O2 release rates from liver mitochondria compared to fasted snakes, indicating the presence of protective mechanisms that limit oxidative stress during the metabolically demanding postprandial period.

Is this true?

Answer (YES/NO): NO